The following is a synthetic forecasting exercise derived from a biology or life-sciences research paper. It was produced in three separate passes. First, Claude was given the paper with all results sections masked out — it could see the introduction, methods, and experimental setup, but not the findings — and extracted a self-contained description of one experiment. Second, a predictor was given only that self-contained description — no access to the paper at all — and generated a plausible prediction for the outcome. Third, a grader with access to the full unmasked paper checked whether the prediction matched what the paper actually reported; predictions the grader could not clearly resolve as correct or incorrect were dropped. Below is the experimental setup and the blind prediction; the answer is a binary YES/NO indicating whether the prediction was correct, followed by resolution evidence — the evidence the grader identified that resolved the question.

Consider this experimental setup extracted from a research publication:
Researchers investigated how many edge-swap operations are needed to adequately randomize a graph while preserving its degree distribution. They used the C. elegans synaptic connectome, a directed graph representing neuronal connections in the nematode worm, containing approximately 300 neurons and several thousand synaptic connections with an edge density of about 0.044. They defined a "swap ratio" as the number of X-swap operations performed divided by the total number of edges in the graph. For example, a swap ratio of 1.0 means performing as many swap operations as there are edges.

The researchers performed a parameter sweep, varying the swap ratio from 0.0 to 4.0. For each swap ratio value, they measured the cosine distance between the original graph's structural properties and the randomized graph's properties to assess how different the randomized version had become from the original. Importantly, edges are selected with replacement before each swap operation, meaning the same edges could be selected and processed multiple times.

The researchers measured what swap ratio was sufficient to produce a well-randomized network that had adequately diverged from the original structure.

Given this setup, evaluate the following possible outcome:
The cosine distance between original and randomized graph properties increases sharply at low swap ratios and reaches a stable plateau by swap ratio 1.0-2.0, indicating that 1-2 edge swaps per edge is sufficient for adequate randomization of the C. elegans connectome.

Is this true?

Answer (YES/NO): NO